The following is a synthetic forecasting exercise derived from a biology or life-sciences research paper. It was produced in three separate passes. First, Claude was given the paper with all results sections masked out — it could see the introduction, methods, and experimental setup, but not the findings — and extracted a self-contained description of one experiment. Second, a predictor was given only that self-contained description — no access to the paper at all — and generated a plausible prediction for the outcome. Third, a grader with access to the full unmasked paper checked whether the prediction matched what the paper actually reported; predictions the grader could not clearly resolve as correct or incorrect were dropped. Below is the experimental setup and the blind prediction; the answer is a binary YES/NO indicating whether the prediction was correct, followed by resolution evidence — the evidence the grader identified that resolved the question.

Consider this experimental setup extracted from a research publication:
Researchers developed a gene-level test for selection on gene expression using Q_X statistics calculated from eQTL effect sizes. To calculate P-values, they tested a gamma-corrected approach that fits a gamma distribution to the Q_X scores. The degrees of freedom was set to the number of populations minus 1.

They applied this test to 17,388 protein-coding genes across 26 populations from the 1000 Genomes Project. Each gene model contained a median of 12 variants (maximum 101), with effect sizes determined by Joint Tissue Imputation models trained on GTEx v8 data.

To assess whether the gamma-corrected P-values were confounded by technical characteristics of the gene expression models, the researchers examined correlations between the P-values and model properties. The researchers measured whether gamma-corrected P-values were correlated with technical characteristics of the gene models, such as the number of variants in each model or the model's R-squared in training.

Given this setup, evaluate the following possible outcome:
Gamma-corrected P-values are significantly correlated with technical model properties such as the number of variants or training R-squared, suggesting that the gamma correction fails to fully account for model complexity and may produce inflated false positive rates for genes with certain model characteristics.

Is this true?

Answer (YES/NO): YES